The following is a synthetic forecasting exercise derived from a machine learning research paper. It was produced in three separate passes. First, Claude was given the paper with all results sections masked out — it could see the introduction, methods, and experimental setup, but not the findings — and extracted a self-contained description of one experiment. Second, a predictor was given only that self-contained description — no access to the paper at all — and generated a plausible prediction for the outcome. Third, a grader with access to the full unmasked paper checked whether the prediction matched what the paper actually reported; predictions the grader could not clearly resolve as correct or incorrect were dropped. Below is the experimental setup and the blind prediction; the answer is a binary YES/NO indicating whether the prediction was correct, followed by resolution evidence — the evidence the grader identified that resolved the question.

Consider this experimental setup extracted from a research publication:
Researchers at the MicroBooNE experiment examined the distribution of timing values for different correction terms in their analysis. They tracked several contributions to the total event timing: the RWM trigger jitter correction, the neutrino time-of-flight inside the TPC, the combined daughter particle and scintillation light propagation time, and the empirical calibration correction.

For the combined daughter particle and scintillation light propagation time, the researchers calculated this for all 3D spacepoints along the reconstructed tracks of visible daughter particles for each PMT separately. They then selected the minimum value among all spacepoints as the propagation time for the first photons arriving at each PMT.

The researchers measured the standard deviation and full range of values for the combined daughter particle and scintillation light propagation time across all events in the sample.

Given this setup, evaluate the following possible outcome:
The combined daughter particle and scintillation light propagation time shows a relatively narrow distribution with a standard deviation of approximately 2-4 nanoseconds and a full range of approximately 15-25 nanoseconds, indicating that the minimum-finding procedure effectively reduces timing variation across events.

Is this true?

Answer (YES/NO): NO